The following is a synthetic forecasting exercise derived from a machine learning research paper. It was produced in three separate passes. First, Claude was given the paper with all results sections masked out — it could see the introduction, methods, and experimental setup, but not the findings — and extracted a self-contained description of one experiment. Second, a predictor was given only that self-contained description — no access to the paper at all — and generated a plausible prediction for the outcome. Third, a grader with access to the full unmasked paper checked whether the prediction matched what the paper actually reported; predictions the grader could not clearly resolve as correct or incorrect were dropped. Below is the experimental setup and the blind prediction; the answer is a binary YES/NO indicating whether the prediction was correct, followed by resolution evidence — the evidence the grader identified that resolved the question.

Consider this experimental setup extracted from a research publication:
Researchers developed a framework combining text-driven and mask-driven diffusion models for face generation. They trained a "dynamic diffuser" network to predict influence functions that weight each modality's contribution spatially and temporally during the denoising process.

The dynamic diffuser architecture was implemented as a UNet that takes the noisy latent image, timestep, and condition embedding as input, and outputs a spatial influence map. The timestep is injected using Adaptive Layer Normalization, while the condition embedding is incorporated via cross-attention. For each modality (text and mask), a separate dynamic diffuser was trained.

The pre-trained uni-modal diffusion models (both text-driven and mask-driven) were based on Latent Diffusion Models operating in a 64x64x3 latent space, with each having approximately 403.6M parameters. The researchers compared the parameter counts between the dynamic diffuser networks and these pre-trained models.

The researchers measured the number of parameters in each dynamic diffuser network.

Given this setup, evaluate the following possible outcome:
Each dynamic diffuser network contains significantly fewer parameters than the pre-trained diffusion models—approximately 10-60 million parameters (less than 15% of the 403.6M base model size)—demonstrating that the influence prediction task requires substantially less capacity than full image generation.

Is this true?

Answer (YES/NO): YES